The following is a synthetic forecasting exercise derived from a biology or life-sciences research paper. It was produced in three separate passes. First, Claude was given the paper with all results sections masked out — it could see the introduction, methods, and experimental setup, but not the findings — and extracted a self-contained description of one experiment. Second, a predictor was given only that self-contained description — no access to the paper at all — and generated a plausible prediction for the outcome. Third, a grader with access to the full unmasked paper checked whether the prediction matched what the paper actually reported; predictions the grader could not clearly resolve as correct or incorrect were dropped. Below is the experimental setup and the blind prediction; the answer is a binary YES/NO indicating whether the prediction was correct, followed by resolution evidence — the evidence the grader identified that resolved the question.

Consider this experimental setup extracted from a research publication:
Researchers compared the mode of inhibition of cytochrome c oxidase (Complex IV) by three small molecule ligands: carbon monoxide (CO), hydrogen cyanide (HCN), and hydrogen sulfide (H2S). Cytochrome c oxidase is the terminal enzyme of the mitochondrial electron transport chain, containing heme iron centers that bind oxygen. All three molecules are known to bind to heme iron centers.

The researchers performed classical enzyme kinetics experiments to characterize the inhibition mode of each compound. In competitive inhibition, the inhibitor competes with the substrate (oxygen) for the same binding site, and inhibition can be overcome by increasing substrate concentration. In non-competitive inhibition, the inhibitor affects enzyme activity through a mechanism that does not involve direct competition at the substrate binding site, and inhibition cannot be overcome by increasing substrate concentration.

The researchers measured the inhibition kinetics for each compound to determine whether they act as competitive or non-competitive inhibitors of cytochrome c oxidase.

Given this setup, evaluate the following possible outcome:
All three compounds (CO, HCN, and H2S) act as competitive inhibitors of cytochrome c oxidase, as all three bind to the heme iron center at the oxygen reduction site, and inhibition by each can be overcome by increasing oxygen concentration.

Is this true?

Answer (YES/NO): NO